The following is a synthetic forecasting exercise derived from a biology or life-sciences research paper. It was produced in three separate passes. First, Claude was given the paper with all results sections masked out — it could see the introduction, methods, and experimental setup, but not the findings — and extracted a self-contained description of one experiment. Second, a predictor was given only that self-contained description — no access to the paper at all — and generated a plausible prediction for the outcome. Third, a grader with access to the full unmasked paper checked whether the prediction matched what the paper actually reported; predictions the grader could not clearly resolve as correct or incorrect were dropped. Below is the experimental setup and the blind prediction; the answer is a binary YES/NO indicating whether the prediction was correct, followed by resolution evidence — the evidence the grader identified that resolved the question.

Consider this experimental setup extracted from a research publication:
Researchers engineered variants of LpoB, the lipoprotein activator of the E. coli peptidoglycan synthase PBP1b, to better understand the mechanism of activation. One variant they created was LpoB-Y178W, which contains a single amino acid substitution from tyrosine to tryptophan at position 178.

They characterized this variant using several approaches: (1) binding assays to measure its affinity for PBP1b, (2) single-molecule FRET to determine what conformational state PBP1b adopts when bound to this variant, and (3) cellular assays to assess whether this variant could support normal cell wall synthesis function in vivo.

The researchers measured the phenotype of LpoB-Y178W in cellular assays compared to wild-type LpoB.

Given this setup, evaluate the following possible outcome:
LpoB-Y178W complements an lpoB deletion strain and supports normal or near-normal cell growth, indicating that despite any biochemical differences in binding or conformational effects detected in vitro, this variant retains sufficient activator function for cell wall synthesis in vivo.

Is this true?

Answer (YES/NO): NO